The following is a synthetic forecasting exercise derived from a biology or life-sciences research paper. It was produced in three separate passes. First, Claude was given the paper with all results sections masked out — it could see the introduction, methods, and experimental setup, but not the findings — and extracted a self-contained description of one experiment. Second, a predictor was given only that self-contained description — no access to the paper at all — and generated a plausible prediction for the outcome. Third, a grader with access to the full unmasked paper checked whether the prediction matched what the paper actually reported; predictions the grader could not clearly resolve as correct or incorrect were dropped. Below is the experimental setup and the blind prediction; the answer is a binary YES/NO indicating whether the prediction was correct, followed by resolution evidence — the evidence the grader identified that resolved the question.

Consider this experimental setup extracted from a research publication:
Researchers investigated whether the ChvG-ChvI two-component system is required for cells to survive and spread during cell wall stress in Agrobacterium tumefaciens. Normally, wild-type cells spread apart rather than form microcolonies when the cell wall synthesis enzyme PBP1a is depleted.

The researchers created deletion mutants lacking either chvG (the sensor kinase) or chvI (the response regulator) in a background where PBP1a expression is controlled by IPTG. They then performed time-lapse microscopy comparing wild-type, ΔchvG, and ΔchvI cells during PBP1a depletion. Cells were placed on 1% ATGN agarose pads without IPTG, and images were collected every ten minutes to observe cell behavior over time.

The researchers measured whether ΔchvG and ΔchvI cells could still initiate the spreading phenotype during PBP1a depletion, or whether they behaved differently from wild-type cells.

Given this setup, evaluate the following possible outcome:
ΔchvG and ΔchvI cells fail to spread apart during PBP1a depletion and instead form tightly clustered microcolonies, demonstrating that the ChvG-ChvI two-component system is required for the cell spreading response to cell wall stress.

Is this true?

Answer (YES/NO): NO